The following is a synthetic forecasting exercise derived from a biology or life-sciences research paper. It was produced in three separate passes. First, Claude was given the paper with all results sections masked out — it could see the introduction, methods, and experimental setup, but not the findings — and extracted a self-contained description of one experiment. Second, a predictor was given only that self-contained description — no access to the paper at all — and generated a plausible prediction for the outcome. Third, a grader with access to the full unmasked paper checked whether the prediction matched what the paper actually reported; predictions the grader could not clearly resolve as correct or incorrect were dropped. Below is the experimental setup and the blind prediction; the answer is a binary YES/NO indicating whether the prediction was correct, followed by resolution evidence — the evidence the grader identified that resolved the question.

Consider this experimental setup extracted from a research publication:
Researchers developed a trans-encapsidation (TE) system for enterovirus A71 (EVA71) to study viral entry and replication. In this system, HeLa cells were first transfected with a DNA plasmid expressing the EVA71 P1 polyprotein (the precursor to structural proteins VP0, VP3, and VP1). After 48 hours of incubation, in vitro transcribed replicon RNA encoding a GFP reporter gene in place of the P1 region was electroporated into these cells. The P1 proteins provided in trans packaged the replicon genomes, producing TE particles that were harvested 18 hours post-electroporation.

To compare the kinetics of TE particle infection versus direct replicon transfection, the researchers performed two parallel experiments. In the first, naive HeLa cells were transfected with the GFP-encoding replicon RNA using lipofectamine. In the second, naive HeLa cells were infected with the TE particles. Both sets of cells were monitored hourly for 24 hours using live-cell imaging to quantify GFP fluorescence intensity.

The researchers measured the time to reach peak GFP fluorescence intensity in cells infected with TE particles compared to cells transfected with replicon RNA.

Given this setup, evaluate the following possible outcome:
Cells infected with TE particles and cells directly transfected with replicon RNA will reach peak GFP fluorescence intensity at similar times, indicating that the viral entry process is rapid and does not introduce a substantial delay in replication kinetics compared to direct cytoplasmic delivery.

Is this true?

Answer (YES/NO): NO